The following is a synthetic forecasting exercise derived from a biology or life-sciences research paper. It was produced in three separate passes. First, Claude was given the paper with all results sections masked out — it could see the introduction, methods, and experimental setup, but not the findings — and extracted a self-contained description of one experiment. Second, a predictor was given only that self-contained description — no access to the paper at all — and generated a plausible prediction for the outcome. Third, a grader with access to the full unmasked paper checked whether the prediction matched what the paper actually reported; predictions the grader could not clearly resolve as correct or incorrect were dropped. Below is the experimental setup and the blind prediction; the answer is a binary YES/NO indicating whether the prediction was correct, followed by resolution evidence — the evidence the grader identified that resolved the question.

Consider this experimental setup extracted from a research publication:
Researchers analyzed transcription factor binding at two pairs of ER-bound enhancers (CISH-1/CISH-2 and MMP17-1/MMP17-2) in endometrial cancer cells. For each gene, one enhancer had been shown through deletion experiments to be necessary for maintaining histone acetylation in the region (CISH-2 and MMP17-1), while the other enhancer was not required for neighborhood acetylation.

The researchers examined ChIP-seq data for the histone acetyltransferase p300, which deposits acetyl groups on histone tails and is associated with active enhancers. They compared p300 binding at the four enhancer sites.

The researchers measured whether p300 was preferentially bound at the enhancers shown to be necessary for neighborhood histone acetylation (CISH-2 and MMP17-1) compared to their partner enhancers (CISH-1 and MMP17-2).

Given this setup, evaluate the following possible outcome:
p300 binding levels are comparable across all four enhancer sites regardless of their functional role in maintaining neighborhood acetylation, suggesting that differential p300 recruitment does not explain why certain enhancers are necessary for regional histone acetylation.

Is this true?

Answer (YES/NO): NO